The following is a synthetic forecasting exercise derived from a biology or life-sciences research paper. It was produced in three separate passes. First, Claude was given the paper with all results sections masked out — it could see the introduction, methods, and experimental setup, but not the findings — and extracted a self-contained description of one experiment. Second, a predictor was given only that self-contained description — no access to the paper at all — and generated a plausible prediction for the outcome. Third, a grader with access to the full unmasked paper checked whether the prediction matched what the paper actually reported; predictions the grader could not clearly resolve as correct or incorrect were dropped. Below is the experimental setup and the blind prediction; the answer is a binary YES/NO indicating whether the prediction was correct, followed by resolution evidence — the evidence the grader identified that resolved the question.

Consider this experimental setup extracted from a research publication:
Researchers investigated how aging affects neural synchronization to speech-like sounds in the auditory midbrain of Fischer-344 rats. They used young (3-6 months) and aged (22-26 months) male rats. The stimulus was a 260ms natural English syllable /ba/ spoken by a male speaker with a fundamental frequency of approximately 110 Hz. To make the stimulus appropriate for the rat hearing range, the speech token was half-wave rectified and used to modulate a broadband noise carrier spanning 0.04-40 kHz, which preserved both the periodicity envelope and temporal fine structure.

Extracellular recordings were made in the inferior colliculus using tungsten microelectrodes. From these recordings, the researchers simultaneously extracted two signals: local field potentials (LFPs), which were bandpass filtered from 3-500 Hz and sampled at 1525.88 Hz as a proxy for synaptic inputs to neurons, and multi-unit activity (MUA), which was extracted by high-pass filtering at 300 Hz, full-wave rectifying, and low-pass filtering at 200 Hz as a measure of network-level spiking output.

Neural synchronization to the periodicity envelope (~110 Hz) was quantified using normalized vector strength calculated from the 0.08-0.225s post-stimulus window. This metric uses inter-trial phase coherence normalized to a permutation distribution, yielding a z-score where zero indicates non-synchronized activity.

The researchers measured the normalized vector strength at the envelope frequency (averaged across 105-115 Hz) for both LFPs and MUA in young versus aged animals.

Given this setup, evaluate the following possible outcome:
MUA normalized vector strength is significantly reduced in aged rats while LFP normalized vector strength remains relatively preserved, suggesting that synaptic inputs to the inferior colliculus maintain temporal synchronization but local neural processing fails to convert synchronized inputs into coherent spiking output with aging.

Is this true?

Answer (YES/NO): NO